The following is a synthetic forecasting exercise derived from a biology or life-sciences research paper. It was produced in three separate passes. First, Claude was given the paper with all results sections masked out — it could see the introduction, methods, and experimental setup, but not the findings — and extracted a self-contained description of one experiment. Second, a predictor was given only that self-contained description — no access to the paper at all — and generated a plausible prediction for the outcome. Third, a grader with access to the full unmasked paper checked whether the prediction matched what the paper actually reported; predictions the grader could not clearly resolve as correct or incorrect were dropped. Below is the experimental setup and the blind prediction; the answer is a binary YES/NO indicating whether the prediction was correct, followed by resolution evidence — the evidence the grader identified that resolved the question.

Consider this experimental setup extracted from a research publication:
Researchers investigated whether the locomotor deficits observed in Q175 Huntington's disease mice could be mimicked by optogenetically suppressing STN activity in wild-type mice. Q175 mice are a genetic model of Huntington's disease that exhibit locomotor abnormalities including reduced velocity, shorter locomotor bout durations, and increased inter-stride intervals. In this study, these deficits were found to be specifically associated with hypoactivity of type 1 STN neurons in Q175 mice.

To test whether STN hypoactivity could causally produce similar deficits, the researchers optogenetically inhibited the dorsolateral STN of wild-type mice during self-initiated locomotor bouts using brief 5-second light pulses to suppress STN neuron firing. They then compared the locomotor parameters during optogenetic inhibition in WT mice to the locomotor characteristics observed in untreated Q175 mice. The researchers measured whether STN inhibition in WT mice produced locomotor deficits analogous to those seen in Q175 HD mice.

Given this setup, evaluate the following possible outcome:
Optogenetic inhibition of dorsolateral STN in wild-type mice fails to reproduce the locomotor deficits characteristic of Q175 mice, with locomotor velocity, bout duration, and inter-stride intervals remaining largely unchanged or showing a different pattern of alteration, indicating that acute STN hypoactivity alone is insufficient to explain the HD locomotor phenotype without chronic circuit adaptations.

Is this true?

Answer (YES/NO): NO